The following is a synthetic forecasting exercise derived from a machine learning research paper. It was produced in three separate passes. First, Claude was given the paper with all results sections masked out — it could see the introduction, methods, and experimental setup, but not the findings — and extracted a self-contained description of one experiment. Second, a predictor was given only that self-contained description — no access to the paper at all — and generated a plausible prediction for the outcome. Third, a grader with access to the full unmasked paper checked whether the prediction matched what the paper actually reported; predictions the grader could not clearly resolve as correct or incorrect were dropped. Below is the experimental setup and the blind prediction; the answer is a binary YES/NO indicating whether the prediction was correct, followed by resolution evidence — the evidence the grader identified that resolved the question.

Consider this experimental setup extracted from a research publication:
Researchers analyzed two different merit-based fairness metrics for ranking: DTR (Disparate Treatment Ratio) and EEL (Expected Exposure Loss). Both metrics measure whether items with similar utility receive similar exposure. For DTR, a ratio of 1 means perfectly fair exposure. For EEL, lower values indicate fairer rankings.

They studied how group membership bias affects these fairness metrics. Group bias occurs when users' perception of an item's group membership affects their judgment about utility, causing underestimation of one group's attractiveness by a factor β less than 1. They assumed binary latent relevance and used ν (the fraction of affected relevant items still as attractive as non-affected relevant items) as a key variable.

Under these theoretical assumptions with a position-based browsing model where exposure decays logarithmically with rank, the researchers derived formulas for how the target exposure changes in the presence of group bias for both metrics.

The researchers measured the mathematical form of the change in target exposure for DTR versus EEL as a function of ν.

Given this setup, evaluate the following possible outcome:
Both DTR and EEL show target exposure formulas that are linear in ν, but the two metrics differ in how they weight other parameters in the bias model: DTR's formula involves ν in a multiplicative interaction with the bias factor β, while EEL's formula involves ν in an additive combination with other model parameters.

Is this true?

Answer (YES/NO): NO